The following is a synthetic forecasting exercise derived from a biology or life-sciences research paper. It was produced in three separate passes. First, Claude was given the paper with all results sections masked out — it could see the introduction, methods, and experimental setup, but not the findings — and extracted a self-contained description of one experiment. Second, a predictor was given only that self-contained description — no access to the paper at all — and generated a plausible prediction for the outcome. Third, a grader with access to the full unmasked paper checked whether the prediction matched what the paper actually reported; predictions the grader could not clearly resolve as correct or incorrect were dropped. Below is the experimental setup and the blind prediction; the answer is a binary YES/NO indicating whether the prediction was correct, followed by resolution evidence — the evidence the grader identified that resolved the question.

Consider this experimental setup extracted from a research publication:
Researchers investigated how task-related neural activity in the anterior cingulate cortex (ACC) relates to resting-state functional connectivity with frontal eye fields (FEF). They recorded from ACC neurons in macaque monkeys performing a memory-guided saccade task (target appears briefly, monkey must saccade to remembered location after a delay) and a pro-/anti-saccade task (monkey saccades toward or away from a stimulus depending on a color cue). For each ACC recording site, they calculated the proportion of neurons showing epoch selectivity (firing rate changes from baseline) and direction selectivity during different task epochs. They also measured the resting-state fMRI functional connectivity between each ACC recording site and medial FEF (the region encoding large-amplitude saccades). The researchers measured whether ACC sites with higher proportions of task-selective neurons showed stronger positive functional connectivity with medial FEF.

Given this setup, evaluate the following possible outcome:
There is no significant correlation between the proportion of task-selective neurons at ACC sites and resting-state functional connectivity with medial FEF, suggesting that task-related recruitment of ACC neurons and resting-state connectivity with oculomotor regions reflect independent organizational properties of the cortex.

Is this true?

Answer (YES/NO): NO